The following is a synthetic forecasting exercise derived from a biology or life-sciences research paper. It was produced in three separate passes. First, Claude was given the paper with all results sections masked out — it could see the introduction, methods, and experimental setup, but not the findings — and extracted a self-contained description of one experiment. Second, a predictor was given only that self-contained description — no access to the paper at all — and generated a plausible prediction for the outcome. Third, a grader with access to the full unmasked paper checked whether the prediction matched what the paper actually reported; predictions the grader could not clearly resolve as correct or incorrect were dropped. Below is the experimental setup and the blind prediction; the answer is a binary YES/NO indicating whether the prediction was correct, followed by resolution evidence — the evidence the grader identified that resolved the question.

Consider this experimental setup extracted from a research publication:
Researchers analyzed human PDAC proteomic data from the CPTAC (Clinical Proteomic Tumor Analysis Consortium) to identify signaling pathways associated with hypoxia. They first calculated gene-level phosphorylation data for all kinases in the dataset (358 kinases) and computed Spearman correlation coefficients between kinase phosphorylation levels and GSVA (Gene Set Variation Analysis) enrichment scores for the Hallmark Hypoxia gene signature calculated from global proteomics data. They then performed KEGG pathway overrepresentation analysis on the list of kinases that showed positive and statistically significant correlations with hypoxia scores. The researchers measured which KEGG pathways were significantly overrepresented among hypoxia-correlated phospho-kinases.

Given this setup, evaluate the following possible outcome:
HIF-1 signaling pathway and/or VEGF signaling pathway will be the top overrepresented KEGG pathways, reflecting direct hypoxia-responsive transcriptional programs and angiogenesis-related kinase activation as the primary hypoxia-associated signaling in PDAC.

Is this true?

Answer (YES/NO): NO